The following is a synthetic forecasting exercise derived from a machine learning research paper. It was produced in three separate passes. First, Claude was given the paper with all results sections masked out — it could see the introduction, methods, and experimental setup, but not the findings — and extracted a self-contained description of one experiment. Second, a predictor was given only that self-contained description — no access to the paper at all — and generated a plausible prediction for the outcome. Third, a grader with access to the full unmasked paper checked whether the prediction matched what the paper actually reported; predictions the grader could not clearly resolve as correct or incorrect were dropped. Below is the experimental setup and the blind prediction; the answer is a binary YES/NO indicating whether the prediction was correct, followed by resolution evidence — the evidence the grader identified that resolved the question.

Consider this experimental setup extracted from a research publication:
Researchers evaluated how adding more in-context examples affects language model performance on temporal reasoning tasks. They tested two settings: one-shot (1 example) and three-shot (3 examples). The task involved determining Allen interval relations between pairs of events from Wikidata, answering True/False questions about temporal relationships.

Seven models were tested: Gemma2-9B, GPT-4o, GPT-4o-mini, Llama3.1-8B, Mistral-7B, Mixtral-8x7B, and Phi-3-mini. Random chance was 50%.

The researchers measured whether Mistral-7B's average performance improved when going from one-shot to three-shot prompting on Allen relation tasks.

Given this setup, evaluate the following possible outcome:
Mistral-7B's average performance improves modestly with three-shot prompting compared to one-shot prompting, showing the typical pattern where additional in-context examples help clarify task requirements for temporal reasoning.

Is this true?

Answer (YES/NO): NO